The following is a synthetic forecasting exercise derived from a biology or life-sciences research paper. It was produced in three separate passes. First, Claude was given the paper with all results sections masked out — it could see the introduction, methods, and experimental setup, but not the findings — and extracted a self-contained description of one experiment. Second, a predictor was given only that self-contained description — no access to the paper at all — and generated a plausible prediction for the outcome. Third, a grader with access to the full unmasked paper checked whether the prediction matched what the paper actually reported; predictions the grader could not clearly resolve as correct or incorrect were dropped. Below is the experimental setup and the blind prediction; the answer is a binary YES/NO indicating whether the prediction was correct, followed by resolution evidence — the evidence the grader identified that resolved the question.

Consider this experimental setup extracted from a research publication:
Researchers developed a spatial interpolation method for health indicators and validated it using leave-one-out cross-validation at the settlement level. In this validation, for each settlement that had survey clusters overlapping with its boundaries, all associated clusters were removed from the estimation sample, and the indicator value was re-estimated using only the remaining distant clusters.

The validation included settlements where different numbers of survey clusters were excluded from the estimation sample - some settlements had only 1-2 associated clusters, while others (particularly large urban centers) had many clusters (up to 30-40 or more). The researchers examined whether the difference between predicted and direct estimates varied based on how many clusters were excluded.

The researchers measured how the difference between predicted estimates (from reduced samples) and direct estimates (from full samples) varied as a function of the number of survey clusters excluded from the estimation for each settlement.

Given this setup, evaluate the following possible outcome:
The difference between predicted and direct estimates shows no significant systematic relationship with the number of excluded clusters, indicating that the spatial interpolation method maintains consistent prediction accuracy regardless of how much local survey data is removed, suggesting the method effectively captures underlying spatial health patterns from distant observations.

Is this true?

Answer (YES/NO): NO